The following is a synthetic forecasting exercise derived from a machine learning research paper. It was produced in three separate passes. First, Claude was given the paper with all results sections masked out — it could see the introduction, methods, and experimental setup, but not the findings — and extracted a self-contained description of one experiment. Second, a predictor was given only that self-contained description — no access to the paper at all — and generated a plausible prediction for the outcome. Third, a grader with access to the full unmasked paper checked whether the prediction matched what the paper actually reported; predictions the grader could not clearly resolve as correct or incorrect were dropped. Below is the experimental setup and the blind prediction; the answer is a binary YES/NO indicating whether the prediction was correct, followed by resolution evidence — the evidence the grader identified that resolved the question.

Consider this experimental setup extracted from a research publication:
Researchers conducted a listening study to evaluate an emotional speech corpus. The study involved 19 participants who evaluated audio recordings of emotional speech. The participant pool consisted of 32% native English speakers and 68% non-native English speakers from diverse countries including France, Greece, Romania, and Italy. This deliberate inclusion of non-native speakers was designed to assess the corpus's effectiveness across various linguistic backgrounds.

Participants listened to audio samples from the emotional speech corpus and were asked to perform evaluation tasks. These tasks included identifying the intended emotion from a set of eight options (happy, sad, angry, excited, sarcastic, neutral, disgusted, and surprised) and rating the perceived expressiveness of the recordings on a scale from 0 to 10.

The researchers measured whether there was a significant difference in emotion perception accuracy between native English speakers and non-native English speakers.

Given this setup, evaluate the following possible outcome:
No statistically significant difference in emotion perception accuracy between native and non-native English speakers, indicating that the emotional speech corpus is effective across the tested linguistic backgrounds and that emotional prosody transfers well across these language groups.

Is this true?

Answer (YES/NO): YES